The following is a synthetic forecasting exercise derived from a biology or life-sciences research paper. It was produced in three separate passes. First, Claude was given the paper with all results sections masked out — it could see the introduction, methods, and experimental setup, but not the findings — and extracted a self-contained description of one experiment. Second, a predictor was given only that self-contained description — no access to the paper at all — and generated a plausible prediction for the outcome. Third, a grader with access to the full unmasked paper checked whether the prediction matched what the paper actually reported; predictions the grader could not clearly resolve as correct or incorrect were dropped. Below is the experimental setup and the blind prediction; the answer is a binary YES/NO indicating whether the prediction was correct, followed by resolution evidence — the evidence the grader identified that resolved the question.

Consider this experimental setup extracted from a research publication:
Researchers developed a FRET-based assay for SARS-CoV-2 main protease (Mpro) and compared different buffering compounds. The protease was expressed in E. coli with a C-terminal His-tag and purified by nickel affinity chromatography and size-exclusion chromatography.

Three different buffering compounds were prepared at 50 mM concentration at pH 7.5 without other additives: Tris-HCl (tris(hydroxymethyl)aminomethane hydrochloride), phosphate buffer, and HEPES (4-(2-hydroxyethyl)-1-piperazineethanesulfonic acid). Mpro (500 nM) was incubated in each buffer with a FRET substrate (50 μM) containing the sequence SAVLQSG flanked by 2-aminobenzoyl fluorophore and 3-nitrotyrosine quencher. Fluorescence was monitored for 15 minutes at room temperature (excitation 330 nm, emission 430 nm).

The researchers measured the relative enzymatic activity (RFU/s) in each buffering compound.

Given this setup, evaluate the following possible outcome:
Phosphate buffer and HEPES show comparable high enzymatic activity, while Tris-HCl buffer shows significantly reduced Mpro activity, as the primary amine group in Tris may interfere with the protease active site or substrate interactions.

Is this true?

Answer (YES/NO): NO